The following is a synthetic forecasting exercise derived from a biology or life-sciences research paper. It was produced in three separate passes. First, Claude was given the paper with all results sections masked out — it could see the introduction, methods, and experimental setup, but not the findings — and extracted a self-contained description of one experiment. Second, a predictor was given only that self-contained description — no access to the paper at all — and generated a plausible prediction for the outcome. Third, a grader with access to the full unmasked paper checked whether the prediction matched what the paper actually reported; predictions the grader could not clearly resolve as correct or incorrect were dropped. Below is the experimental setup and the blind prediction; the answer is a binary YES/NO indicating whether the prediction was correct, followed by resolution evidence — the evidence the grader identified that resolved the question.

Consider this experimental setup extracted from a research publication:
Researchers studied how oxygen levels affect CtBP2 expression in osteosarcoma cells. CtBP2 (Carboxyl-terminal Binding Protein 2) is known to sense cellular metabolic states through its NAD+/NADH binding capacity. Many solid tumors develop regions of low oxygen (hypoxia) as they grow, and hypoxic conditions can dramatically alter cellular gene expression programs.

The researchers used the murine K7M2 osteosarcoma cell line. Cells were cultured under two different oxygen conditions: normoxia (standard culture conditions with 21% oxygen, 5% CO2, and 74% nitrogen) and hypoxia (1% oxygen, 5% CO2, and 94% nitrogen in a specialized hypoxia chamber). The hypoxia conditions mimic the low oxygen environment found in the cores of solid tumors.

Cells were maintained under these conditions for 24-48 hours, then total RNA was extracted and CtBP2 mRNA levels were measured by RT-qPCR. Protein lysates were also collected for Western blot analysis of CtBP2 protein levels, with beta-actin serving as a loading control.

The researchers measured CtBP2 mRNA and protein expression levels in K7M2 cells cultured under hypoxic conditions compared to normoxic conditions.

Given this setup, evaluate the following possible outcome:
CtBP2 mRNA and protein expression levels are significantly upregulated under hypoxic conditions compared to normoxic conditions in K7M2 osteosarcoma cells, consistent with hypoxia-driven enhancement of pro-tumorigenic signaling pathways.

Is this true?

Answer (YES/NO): NO